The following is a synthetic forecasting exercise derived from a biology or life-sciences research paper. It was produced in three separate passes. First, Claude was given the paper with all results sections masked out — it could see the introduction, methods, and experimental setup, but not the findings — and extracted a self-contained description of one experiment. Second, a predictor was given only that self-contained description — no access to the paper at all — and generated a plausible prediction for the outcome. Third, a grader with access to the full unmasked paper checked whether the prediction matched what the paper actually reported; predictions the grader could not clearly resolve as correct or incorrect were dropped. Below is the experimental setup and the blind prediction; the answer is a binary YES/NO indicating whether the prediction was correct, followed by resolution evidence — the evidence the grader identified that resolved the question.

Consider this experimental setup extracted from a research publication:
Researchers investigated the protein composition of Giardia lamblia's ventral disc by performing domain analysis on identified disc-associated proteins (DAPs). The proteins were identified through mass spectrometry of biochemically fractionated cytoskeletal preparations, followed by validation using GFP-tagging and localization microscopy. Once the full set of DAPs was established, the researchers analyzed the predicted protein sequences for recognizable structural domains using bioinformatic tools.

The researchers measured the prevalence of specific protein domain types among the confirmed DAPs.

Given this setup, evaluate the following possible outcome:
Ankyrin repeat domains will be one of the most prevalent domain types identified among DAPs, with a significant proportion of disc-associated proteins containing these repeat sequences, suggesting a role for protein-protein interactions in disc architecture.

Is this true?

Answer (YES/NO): YES